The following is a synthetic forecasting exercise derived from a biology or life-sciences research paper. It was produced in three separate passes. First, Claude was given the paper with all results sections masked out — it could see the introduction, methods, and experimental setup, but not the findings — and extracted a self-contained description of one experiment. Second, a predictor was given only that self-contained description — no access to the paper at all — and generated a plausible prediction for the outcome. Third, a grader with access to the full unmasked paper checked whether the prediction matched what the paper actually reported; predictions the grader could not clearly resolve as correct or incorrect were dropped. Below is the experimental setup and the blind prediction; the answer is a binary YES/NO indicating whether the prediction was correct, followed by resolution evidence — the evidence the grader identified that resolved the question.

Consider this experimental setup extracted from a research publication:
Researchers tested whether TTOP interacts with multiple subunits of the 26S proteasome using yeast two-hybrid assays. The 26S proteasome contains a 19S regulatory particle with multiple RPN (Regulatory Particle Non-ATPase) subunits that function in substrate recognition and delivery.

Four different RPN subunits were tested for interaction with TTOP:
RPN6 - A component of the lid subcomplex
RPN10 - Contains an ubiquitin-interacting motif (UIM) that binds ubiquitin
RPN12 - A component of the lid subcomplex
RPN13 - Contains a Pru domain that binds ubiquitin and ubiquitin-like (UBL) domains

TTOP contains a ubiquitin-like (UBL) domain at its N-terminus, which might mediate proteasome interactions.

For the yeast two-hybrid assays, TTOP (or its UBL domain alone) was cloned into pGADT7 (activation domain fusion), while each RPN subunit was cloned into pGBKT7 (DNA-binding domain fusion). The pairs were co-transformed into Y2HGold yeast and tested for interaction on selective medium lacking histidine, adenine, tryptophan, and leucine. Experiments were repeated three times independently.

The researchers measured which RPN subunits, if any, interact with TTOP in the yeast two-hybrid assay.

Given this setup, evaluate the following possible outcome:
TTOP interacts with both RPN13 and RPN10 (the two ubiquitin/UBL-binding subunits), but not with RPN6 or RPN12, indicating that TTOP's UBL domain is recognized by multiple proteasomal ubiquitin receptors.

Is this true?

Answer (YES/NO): NO